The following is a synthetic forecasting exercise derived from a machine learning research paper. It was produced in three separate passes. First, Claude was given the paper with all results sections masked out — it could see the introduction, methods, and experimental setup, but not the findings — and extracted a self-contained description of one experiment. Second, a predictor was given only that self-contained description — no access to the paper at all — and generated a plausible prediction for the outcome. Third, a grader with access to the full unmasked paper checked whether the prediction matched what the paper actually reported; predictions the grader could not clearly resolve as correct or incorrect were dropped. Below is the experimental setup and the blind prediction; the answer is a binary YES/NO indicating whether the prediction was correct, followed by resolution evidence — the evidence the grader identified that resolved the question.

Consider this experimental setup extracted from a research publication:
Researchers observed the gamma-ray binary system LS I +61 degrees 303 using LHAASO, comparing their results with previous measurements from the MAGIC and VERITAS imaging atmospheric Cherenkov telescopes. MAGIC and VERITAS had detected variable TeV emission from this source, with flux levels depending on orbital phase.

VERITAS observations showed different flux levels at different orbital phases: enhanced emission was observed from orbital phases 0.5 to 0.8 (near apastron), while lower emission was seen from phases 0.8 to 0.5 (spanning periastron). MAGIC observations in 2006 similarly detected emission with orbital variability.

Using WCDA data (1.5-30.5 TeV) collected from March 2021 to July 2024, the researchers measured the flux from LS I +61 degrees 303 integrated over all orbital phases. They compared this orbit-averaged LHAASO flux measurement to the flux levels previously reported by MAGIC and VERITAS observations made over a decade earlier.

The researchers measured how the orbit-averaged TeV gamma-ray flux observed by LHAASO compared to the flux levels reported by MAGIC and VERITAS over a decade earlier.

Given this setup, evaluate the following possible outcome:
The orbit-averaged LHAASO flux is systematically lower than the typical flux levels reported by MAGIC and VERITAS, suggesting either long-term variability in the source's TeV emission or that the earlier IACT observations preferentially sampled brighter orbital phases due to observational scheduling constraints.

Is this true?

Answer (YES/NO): NO